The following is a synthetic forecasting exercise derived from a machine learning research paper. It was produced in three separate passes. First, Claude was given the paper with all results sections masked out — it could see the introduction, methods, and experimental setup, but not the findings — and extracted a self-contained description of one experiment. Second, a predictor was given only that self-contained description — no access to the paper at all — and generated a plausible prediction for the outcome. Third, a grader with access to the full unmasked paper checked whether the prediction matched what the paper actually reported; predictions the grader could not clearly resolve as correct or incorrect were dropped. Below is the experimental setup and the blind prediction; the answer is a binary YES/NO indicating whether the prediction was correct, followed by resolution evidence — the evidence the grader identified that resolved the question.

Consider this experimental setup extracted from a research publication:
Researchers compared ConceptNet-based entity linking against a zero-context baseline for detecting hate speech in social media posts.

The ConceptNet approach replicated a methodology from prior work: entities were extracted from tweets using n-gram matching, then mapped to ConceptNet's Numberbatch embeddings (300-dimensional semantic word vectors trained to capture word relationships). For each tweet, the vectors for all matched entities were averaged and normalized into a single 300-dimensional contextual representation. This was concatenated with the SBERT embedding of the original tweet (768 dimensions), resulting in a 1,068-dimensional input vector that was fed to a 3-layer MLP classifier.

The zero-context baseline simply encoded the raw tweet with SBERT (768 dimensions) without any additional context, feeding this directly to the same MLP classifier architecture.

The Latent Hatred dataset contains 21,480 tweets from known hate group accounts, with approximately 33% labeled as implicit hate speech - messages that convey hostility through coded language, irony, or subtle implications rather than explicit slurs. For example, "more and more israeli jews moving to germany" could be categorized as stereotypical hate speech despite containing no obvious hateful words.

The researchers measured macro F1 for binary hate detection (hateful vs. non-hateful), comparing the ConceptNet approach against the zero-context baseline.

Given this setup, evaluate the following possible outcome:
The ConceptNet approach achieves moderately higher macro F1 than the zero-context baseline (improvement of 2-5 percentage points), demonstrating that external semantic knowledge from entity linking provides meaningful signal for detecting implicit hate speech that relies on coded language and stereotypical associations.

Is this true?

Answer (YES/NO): YES